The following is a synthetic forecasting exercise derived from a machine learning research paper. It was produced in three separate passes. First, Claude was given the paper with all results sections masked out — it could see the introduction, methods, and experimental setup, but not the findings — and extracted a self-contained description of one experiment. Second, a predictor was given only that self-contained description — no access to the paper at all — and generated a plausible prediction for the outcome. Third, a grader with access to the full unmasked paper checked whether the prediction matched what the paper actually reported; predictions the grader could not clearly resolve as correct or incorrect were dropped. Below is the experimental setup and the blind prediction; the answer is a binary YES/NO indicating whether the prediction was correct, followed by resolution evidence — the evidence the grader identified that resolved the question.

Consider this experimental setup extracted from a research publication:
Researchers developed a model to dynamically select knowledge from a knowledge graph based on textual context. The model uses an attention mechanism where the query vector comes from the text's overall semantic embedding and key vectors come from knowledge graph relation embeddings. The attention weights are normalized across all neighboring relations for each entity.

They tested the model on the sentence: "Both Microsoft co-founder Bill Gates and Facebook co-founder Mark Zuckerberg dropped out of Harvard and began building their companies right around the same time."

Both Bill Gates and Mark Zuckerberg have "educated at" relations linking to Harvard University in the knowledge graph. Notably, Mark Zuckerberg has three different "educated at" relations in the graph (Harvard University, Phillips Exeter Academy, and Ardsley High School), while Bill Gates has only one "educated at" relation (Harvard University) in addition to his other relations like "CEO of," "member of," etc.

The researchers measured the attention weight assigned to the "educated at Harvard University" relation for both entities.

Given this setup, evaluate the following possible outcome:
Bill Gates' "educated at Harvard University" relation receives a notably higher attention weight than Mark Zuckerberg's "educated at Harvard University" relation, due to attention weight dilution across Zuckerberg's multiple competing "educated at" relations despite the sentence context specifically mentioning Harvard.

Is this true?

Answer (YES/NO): YES